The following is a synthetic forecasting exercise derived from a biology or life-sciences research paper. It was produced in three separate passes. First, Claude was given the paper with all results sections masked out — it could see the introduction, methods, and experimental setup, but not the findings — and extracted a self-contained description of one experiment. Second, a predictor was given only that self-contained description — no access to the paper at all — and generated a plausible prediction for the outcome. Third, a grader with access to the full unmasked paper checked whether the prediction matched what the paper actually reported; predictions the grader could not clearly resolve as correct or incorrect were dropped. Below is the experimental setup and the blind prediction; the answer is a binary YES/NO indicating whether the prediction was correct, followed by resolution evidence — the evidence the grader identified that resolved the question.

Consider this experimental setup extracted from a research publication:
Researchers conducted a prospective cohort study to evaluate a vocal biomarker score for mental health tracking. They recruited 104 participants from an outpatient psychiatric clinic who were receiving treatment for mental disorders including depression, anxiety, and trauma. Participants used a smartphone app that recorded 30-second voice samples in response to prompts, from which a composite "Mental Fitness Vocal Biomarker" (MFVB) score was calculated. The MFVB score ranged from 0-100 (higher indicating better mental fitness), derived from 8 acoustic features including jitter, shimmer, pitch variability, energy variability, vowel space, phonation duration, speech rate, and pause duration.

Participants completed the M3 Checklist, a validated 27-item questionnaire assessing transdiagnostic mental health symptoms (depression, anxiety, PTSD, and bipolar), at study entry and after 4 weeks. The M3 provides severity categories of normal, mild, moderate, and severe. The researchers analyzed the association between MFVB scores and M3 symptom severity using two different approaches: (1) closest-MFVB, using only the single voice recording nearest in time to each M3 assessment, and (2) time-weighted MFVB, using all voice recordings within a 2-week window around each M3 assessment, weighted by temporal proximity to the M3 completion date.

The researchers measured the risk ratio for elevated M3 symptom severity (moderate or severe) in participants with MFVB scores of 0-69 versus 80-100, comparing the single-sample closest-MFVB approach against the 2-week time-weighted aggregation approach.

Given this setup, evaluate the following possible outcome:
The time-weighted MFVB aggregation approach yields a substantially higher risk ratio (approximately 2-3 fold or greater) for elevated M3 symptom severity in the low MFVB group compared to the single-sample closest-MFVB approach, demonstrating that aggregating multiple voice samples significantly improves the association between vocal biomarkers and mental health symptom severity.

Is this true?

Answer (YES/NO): NO